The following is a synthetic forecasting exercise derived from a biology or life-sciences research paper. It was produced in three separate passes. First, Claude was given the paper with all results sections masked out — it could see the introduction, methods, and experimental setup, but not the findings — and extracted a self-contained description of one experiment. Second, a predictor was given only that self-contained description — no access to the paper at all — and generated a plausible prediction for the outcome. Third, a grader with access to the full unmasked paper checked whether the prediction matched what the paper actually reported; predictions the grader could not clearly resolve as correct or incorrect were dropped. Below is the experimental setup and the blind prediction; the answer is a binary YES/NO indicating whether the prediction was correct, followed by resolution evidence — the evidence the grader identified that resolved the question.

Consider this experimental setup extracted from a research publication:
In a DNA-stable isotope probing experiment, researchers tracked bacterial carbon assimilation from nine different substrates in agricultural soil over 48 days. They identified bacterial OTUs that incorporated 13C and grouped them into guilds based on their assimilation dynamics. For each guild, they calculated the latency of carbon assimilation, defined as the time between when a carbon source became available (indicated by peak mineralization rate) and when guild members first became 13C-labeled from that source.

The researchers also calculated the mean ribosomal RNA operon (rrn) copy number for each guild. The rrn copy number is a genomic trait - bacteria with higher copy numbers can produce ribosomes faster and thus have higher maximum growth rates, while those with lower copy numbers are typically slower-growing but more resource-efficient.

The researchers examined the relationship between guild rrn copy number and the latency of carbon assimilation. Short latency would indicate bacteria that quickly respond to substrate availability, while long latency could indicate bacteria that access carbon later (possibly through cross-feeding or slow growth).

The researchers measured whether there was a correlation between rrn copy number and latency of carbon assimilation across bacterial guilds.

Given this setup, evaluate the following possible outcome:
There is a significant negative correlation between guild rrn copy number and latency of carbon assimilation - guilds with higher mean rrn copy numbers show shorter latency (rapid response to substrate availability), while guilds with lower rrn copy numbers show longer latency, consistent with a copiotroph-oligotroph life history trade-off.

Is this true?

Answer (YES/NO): NO